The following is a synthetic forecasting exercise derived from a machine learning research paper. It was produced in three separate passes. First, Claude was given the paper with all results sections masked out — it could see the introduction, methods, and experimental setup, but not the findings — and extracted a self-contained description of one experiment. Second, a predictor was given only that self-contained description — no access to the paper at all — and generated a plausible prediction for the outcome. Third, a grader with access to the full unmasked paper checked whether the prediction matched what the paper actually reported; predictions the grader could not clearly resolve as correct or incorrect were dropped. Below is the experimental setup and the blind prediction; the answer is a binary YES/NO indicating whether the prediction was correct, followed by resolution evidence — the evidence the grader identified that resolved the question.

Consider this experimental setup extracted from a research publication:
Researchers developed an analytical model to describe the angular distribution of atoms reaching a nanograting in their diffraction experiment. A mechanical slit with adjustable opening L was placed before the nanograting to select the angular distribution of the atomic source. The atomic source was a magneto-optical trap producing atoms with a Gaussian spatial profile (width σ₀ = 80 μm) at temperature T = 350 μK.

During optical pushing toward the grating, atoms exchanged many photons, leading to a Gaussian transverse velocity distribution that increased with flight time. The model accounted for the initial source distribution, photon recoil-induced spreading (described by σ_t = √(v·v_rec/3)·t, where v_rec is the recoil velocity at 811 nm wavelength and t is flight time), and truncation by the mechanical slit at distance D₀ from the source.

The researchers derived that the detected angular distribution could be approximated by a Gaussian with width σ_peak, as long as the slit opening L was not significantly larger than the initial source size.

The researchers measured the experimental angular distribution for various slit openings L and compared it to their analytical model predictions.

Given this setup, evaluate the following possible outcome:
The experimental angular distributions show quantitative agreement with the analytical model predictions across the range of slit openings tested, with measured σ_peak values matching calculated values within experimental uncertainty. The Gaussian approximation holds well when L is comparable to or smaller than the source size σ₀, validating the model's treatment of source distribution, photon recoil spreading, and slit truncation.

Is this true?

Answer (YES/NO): YES